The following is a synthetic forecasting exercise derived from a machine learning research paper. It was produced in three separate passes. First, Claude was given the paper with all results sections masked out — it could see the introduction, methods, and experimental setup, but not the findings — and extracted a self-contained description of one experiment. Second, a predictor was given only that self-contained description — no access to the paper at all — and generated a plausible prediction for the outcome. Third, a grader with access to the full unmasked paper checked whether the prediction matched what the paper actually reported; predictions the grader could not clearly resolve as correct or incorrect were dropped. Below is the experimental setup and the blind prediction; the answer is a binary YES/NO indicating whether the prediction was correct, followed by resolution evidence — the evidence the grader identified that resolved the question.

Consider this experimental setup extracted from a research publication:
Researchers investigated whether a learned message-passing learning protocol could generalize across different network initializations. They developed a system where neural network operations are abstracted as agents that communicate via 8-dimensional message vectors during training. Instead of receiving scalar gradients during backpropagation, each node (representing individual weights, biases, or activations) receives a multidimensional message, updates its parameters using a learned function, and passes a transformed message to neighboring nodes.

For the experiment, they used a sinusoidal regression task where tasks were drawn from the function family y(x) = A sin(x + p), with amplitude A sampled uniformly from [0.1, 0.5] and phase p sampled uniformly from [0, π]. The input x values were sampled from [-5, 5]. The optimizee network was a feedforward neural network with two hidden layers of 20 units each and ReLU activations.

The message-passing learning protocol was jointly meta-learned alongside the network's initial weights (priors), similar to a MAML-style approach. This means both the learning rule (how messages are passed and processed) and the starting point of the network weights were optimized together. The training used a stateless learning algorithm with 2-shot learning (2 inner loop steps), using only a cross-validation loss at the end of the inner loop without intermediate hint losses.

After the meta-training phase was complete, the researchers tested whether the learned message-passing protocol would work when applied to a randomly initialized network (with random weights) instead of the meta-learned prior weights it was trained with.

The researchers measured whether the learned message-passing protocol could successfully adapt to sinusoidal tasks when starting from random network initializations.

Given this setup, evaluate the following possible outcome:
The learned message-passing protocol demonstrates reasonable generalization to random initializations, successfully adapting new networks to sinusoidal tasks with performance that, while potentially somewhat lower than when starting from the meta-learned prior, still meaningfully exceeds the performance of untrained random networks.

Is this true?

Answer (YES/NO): NO